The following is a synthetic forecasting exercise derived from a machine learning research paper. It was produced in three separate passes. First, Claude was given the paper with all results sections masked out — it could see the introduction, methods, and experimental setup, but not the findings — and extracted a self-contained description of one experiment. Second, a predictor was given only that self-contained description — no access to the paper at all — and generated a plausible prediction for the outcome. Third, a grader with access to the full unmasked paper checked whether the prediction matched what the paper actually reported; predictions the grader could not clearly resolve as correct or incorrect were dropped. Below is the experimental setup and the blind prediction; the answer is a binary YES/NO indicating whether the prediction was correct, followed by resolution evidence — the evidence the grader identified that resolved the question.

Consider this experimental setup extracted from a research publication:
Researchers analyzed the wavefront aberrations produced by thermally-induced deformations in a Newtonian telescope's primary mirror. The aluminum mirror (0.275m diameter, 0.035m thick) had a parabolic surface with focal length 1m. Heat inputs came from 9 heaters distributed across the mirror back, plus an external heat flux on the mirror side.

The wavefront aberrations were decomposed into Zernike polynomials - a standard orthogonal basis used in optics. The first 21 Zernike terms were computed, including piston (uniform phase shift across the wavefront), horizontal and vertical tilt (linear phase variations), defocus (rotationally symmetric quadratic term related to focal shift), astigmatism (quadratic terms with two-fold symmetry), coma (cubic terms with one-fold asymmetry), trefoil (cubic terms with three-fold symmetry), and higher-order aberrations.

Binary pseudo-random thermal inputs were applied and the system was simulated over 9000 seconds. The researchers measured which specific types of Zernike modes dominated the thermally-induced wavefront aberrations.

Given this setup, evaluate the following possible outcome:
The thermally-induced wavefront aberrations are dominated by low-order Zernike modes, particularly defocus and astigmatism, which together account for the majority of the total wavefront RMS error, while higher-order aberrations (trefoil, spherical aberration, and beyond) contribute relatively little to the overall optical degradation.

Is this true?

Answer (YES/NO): NO